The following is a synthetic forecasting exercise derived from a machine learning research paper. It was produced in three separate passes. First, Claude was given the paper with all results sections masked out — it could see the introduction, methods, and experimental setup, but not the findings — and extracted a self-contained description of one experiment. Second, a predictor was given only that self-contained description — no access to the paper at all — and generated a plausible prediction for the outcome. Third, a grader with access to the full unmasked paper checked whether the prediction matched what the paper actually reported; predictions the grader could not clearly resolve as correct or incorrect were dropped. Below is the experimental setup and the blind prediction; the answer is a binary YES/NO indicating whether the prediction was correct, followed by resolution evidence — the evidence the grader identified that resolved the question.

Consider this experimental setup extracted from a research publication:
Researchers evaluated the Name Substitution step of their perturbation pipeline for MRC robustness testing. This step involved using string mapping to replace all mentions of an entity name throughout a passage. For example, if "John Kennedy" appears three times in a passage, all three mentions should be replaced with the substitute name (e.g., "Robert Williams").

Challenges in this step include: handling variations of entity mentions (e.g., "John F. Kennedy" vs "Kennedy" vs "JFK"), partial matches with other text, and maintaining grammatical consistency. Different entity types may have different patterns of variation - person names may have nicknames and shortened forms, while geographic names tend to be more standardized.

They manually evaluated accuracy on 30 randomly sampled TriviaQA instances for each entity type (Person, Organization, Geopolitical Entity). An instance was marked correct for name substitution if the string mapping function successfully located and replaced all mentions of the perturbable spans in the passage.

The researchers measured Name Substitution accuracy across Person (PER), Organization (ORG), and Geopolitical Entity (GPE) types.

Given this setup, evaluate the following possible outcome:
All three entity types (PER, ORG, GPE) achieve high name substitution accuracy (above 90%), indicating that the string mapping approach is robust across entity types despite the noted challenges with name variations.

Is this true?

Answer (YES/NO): NO